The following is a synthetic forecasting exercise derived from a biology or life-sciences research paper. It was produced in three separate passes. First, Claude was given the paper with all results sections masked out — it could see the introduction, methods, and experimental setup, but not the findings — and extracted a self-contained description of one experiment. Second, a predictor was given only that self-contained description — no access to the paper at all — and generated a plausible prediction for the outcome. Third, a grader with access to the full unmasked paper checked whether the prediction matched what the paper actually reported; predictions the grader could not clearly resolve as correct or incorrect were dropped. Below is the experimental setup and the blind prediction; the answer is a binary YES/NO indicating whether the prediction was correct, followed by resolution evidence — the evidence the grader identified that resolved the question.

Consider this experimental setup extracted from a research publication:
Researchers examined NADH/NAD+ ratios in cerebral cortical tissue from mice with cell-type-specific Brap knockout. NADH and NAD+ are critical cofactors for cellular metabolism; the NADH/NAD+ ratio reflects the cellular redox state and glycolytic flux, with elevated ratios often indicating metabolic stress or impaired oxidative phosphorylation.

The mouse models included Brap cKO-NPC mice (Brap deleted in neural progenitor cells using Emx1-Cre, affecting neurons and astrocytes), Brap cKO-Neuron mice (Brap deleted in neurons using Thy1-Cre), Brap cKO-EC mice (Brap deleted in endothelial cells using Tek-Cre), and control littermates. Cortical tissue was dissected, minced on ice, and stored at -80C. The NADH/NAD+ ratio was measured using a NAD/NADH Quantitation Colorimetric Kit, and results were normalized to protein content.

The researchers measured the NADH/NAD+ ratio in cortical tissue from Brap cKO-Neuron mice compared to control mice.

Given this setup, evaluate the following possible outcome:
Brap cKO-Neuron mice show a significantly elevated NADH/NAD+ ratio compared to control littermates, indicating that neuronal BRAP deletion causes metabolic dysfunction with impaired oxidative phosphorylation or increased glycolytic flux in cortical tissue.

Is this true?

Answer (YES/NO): NO